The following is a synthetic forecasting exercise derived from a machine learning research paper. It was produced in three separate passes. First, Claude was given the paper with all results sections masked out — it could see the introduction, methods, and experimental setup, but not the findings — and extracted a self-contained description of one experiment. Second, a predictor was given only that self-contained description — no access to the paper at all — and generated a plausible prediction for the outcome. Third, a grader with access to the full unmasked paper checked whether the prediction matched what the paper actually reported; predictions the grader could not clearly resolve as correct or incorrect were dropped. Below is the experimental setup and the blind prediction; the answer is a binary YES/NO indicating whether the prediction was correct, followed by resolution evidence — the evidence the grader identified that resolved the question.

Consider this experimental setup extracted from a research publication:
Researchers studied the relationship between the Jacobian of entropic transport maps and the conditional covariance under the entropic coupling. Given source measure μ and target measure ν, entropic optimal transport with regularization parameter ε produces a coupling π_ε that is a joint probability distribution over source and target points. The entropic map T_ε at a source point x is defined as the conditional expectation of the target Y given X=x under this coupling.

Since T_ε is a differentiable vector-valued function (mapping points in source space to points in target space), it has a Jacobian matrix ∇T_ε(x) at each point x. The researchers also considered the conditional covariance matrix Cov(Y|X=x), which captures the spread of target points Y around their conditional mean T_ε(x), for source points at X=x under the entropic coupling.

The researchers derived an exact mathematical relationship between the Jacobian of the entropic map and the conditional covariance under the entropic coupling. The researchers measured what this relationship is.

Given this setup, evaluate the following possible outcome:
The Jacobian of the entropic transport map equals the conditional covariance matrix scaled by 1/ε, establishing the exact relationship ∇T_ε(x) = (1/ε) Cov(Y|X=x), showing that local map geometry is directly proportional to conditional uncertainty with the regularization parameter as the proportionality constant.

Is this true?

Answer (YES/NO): YES